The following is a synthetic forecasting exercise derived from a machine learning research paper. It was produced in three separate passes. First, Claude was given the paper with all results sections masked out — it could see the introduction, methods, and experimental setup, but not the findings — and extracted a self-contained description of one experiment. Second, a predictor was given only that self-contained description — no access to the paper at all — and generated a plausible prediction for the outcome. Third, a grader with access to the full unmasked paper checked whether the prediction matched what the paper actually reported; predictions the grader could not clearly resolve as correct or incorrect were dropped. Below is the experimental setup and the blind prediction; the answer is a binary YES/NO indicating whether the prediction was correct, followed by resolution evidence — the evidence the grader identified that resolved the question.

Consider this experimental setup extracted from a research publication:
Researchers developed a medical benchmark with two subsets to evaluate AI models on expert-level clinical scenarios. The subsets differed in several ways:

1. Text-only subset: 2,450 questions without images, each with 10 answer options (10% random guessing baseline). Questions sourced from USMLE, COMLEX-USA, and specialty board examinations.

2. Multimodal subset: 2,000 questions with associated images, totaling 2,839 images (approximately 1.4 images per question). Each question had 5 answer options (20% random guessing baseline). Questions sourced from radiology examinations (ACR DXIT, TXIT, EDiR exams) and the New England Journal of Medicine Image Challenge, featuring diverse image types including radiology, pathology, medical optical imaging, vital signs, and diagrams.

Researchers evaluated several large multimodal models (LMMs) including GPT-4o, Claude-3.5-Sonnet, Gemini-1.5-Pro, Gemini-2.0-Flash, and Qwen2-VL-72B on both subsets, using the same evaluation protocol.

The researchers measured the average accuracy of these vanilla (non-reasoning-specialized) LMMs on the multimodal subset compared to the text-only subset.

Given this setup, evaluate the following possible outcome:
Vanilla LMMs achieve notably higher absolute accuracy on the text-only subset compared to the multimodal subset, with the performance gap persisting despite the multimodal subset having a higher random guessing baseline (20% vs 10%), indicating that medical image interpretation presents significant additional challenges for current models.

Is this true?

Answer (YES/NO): NO